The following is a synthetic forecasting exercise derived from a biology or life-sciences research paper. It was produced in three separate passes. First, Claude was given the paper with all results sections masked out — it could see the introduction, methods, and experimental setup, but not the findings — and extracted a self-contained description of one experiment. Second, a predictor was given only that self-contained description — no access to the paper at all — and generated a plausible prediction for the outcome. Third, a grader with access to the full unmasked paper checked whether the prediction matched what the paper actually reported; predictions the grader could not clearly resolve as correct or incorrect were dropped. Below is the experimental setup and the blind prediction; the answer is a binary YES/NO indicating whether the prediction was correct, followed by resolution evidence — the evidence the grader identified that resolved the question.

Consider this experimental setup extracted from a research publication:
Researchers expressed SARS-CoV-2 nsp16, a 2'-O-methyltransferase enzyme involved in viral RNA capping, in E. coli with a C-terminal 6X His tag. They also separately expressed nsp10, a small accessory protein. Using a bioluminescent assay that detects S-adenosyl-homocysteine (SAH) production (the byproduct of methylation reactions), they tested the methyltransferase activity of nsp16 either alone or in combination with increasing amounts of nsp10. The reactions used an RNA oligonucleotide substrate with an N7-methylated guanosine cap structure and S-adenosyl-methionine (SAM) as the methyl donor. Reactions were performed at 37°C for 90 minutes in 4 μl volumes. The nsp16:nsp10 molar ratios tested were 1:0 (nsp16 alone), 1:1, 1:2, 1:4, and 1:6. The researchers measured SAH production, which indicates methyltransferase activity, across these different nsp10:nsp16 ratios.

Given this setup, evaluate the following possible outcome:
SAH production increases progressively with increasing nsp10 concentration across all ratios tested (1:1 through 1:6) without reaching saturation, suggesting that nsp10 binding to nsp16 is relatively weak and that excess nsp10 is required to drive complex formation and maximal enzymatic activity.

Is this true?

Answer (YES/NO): NO